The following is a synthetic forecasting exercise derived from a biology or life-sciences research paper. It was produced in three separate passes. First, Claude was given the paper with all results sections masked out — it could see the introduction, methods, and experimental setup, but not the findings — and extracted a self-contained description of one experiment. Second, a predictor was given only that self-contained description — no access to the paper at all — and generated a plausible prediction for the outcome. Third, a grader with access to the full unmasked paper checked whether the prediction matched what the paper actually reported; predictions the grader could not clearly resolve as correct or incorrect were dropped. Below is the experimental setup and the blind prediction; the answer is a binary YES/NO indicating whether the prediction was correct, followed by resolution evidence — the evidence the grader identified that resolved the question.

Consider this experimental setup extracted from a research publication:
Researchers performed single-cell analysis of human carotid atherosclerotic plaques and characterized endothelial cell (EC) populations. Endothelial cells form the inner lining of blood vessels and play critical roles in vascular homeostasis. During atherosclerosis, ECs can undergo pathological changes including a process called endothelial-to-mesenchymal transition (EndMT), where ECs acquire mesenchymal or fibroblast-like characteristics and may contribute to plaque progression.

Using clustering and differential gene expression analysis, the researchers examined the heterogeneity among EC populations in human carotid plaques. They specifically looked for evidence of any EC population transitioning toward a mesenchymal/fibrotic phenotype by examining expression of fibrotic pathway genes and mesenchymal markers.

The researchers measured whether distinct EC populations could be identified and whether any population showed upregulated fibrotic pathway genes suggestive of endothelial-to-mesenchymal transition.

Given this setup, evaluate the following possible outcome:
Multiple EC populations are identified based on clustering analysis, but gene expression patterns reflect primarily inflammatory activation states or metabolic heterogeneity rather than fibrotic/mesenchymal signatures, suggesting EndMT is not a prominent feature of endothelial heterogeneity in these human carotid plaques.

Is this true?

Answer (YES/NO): NO